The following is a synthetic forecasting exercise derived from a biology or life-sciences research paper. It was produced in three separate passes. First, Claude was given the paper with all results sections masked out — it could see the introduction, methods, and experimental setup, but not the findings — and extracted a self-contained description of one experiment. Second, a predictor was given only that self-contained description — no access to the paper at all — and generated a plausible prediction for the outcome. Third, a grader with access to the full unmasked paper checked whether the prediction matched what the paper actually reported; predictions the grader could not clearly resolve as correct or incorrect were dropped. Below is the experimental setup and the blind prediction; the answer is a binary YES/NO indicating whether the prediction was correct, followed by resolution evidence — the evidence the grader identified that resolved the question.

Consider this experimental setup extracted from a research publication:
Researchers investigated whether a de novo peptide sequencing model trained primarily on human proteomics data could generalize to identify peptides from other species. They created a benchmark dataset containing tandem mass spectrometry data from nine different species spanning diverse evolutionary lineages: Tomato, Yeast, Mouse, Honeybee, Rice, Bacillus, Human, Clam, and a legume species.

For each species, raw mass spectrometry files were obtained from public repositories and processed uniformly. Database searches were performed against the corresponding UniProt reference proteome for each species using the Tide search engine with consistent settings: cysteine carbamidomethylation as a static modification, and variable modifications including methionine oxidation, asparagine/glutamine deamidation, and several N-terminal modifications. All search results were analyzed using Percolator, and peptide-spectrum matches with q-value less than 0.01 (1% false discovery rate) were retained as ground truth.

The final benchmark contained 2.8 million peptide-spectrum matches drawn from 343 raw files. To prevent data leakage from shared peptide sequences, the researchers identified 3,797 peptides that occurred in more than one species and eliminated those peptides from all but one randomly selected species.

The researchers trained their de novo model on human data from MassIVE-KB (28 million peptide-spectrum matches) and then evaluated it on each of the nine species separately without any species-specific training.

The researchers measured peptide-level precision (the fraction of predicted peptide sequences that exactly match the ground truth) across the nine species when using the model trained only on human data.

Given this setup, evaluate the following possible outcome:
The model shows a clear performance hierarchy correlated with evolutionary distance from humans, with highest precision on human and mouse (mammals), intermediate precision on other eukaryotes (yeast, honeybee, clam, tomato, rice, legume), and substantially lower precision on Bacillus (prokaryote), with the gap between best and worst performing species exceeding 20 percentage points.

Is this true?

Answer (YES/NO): NO